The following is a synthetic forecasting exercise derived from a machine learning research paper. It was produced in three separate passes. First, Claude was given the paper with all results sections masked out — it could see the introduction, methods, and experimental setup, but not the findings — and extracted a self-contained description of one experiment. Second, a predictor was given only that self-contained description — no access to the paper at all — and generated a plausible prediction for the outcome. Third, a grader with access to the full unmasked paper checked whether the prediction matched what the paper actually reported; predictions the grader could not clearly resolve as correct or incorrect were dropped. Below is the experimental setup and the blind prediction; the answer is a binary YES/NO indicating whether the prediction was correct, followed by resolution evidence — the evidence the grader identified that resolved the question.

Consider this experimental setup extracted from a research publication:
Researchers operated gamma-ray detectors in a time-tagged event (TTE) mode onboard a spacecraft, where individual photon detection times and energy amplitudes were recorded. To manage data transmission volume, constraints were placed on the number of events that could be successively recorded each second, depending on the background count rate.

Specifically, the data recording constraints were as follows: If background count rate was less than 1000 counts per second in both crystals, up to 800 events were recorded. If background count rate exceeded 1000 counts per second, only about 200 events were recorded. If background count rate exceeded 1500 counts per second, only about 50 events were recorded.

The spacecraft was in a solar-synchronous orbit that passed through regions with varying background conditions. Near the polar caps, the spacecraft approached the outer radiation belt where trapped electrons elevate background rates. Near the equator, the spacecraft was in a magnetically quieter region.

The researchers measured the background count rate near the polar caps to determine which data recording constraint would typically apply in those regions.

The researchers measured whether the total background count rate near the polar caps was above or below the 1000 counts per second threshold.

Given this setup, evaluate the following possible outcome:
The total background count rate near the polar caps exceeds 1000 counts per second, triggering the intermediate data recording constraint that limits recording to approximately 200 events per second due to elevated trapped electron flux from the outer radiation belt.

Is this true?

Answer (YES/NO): YES